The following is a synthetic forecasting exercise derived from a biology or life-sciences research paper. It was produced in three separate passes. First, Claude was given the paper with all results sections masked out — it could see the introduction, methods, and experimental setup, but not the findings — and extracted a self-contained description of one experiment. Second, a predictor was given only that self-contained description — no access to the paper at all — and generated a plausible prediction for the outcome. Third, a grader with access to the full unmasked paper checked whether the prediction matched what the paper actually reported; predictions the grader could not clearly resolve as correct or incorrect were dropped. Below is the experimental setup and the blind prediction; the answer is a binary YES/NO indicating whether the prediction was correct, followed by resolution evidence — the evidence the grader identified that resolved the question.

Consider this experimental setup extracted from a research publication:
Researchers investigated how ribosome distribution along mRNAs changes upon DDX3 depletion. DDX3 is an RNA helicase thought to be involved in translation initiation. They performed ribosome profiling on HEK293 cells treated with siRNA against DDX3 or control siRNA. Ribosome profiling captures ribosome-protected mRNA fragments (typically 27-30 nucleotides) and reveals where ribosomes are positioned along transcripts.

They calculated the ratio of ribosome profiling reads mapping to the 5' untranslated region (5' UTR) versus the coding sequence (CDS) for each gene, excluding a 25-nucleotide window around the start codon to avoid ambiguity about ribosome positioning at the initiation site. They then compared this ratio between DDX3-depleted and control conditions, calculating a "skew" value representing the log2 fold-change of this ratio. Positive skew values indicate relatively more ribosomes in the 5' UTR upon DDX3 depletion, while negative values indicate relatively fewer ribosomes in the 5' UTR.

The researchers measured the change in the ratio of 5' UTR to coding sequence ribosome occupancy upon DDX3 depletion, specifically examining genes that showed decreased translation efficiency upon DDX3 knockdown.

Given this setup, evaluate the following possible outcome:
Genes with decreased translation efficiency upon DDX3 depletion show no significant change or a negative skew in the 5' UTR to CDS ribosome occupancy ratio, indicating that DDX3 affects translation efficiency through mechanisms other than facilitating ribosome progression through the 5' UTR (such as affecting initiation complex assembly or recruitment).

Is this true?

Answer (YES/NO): NO